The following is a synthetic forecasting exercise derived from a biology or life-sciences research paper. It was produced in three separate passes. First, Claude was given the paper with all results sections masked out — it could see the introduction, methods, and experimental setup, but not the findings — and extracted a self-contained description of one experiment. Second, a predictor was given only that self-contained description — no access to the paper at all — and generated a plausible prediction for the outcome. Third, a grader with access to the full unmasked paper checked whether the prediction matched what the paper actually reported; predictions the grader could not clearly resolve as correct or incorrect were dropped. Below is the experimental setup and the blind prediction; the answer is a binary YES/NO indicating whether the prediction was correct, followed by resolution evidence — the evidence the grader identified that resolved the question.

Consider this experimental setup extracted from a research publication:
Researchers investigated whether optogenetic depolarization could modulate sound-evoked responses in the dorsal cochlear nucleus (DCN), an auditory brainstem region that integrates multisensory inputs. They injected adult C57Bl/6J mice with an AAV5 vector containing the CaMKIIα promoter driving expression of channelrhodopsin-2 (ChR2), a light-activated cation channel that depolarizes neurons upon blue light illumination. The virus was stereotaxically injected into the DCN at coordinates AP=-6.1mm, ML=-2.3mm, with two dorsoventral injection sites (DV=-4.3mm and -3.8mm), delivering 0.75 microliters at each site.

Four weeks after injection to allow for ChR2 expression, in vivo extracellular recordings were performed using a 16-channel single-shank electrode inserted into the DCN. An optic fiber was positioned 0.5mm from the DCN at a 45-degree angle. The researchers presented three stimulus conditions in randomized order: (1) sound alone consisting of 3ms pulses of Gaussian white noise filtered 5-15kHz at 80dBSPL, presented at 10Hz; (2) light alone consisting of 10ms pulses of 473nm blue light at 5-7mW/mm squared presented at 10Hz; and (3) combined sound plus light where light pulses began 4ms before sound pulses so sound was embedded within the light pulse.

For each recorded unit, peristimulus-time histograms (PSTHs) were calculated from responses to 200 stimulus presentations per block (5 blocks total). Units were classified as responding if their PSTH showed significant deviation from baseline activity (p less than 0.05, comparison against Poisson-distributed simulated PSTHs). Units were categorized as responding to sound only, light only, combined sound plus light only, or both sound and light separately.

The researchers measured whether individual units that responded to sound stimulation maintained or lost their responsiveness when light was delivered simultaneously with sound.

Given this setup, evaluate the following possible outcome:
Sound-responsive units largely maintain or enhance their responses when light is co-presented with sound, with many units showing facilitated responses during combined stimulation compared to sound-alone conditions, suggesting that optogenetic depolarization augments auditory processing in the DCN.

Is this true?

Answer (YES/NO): NO